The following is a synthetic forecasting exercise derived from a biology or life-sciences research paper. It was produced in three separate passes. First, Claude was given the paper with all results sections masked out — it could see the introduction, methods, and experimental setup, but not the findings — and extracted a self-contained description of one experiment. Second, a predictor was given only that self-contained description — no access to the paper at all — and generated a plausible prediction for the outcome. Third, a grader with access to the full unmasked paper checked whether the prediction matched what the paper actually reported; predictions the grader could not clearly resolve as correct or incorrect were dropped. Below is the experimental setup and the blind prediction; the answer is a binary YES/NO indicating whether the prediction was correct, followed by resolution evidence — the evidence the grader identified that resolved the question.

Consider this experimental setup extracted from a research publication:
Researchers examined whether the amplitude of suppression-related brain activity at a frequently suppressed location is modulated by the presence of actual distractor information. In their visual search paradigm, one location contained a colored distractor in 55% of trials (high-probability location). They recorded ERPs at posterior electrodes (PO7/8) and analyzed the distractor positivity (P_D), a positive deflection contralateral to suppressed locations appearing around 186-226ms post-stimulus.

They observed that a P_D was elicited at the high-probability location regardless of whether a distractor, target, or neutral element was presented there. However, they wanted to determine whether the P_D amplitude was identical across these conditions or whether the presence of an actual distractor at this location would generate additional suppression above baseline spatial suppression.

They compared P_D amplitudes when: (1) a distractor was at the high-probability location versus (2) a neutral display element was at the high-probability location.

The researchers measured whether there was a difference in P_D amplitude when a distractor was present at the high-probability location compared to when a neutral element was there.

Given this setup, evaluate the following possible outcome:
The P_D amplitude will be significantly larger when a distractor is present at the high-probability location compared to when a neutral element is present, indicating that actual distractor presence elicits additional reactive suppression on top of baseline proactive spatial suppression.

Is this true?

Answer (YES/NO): YES